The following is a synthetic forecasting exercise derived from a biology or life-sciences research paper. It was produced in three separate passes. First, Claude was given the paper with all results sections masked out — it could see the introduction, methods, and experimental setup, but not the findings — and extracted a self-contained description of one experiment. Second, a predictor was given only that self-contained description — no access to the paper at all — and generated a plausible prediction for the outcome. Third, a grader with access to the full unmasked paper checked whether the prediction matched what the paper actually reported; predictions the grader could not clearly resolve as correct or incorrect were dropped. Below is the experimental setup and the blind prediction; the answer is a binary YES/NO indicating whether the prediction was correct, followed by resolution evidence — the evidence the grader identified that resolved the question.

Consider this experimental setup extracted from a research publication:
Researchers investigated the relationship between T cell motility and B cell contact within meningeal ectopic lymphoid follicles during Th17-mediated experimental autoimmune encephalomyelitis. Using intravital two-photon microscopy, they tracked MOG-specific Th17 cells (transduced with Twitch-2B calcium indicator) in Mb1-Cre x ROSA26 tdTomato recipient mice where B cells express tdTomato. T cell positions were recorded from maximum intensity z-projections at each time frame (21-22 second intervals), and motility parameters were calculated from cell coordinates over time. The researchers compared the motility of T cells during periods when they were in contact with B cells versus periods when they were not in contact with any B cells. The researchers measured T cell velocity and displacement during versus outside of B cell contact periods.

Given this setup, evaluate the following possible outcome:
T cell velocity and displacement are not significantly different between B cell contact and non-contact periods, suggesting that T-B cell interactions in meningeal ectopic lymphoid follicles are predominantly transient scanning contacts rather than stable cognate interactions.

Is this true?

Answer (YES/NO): NO